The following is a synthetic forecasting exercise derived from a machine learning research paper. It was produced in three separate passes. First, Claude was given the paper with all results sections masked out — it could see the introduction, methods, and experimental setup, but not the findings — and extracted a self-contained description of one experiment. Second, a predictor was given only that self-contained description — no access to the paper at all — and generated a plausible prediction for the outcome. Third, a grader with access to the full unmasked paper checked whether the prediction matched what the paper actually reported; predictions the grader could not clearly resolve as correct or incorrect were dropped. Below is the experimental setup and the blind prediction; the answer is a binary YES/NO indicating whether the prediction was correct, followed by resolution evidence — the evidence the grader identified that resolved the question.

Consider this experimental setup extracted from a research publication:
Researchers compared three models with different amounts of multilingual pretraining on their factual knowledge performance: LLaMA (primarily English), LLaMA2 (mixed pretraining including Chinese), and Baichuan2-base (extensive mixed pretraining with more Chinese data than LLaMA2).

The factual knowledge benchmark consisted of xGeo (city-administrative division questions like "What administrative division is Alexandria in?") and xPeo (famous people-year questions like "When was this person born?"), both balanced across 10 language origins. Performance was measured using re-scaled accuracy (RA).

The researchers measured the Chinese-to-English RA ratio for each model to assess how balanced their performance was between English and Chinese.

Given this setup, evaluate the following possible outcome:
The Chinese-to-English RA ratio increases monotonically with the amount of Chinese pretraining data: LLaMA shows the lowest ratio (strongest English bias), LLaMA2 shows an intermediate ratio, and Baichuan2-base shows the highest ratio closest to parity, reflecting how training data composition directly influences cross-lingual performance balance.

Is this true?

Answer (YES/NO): YES